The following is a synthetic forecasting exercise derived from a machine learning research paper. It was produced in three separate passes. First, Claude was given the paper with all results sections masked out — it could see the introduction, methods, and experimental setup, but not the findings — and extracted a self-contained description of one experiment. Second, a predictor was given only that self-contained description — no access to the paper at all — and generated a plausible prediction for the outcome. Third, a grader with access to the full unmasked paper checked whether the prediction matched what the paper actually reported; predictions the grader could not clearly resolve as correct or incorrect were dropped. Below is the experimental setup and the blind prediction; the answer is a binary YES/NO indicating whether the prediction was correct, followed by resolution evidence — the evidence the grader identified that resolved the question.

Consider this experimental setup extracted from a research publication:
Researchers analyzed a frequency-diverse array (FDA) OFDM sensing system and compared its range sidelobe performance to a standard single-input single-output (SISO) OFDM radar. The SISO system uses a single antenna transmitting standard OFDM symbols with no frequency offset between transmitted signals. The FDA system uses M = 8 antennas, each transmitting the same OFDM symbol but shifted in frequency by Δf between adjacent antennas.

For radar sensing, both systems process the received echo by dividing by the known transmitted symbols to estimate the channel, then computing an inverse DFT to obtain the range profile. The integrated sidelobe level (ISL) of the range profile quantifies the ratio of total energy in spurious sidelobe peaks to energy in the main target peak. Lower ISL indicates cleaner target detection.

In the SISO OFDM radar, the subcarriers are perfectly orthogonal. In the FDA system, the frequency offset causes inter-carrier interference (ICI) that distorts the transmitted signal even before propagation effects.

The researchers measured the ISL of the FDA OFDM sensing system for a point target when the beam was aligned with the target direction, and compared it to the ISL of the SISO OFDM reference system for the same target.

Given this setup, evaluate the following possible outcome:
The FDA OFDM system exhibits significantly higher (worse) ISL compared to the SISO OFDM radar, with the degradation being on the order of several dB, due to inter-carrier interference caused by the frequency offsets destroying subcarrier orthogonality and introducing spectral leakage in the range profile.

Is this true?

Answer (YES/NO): NO